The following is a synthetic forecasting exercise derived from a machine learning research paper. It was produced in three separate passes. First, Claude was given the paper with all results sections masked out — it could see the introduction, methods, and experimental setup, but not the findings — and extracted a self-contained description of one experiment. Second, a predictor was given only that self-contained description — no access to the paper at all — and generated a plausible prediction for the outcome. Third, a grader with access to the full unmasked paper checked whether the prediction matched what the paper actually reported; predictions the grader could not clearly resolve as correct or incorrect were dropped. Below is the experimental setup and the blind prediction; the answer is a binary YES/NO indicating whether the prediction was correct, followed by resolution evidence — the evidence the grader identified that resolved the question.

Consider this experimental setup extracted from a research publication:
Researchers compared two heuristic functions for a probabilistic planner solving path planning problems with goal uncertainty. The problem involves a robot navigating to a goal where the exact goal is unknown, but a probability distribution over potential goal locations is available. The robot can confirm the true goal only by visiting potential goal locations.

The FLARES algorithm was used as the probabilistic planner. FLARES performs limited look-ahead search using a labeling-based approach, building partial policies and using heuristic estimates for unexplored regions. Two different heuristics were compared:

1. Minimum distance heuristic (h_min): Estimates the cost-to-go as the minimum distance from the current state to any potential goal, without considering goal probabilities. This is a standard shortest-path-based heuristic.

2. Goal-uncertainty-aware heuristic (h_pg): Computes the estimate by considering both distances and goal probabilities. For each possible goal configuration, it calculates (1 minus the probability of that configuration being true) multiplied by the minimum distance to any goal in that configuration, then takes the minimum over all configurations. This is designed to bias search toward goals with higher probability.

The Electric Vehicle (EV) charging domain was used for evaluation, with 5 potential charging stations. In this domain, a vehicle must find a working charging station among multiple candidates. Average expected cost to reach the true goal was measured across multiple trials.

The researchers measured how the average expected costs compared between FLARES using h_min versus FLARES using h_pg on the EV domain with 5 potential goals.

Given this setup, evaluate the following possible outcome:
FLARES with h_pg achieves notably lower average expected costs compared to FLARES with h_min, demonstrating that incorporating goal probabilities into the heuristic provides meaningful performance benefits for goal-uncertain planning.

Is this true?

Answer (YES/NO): NO